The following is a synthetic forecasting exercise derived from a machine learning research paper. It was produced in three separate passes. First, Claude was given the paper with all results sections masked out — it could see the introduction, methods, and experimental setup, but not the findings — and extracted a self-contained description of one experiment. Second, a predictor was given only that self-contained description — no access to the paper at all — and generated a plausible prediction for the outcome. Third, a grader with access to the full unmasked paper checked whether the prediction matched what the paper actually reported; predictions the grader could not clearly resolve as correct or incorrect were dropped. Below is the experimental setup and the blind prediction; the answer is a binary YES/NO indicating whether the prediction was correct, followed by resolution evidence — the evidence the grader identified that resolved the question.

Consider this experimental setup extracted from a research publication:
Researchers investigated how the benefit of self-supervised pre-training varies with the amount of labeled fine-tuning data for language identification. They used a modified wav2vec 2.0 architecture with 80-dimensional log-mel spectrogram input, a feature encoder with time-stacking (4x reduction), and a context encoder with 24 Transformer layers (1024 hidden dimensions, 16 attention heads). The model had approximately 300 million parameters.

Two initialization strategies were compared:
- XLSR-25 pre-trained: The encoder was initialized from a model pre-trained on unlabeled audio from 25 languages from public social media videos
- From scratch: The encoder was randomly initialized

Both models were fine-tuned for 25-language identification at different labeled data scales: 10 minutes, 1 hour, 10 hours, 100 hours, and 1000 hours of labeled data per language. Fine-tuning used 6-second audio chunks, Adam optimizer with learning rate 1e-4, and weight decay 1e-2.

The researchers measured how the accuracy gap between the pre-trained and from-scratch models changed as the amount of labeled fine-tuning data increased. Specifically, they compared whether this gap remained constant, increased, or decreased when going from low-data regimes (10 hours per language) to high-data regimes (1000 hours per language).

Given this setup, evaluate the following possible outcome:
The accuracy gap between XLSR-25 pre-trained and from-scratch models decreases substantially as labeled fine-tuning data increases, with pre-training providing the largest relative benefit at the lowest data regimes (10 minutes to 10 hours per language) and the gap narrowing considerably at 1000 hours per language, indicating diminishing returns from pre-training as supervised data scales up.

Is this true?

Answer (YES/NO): YES